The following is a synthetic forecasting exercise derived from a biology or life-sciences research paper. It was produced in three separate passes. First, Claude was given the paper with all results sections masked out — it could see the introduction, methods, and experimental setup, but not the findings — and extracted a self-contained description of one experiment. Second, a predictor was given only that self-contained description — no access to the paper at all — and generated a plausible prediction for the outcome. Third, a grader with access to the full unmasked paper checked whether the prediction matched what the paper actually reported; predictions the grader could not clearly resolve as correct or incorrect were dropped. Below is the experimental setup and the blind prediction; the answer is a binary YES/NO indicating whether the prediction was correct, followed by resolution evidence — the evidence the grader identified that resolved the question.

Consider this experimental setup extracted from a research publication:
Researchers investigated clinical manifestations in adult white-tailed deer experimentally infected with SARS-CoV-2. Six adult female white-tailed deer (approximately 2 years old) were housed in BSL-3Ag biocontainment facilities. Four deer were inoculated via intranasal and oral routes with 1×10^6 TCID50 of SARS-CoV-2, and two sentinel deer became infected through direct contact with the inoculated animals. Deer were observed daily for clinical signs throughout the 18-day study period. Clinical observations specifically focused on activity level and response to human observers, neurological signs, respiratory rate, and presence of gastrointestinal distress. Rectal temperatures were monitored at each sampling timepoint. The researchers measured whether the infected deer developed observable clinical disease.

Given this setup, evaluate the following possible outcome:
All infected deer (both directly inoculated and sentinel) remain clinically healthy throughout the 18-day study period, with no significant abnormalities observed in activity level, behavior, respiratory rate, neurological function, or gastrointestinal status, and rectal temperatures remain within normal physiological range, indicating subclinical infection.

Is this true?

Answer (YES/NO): YES